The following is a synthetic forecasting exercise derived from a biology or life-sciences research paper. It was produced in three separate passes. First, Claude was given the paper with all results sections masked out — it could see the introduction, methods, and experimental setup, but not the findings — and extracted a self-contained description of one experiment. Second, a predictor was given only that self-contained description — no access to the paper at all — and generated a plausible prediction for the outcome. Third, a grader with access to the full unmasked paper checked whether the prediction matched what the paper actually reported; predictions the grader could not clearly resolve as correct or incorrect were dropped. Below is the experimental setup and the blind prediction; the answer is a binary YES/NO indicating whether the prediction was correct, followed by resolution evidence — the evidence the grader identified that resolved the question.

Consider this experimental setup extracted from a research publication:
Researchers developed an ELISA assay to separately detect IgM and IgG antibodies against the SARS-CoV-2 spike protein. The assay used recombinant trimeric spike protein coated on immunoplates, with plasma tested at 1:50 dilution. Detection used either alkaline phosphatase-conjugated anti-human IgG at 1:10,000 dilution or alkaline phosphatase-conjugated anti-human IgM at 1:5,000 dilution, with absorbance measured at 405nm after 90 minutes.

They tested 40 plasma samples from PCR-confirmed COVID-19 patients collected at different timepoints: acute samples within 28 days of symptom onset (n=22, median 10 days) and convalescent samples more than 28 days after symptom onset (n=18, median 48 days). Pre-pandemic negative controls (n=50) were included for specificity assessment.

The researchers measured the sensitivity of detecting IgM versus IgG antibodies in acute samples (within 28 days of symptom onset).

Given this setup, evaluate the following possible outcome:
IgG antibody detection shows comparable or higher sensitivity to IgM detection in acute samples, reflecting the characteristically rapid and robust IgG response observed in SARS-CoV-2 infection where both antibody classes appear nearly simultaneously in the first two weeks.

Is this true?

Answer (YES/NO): YES